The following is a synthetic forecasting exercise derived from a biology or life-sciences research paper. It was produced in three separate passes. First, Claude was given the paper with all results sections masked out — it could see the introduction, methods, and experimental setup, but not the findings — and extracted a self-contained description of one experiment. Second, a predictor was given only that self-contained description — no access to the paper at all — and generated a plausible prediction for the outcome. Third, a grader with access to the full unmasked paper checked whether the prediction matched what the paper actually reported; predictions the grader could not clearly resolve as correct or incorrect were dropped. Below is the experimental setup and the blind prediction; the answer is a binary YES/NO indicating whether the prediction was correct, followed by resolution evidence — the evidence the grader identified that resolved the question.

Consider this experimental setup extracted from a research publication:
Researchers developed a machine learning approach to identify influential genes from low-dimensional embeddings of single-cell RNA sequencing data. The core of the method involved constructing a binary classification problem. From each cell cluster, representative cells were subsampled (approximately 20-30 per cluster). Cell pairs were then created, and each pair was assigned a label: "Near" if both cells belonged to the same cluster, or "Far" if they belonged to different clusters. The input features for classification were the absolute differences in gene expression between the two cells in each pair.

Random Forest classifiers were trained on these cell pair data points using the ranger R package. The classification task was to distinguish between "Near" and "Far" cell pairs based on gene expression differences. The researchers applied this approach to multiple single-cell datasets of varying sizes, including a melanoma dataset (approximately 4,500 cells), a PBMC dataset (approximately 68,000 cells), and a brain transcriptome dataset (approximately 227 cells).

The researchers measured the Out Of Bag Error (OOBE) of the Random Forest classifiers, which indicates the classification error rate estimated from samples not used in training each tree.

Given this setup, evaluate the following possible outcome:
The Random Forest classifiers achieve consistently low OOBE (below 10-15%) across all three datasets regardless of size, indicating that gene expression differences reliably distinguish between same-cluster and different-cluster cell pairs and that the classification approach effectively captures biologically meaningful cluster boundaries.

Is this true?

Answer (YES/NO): YES